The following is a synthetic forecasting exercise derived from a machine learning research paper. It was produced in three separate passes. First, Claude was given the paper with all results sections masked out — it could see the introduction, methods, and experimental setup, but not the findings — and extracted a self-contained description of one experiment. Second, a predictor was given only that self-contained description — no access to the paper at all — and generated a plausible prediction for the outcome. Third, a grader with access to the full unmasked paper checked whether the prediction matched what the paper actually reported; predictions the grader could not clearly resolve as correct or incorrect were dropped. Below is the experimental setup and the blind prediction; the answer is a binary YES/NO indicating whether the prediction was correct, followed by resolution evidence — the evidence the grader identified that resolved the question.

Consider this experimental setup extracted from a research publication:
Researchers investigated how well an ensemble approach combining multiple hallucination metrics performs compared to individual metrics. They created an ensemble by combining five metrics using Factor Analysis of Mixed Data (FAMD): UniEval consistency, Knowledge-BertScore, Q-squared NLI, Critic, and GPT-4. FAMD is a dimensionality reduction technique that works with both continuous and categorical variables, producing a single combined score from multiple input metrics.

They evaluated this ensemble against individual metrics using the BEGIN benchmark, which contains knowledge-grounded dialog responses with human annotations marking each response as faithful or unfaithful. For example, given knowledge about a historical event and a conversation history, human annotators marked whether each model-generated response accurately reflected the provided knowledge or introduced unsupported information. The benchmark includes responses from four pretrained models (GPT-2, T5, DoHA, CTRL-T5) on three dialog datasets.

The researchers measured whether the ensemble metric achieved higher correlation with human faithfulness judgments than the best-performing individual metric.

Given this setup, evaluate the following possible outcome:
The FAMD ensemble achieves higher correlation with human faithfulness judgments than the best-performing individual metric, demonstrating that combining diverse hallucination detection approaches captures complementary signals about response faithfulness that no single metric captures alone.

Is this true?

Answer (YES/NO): NO